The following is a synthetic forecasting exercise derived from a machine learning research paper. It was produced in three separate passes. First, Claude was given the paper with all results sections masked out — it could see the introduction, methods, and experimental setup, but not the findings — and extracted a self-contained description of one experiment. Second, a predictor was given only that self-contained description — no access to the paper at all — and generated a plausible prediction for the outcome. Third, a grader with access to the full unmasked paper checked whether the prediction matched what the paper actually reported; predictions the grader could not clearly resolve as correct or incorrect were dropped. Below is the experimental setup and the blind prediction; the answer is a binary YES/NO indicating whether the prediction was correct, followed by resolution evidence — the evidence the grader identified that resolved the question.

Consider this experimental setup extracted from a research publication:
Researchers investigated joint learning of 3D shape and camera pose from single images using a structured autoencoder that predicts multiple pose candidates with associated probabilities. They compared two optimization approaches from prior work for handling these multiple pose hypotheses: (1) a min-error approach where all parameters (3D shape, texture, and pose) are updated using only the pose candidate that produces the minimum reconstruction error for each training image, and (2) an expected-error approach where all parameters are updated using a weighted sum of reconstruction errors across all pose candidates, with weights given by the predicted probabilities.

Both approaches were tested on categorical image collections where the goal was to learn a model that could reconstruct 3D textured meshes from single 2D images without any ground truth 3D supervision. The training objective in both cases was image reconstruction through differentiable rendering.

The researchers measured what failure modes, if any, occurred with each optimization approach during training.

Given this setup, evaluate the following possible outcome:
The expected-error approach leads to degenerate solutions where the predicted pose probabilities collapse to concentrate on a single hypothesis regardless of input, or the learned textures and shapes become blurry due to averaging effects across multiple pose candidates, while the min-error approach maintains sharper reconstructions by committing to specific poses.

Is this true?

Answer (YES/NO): NO